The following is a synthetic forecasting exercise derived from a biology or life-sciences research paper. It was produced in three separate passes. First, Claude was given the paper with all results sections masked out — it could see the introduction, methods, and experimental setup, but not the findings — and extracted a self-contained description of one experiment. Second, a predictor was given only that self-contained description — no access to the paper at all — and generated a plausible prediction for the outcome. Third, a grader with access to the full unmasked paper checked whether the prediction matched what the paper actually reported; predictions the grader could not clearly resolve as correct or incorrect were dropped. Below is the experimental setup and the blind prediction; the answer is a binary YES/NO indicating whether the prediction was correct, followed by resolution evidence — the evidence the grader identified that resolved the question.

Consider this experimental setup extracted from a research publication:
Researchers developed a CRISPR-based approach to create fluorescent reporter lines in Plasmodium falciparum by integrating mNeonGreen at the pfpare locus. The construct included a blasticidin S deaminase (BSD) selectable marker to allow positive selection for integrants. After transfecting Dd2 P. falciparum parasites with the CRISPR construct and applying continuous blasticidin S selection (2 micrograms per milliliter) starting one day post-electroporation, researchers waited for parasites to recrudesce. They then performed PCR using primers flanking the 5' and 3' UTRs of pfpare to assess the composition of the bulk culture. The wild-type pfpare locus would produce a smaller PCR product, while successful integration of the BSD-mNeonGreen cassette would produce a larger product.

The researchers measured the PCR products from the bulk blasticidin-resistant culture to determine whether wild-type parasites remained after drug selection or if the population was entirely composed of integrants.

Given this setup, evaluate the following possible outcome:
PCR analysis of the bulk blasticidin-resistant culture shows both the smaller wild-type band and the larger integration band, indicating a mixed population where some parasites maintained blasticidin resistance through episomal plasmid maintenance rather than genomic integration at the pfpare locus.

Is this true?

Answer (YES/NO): NO